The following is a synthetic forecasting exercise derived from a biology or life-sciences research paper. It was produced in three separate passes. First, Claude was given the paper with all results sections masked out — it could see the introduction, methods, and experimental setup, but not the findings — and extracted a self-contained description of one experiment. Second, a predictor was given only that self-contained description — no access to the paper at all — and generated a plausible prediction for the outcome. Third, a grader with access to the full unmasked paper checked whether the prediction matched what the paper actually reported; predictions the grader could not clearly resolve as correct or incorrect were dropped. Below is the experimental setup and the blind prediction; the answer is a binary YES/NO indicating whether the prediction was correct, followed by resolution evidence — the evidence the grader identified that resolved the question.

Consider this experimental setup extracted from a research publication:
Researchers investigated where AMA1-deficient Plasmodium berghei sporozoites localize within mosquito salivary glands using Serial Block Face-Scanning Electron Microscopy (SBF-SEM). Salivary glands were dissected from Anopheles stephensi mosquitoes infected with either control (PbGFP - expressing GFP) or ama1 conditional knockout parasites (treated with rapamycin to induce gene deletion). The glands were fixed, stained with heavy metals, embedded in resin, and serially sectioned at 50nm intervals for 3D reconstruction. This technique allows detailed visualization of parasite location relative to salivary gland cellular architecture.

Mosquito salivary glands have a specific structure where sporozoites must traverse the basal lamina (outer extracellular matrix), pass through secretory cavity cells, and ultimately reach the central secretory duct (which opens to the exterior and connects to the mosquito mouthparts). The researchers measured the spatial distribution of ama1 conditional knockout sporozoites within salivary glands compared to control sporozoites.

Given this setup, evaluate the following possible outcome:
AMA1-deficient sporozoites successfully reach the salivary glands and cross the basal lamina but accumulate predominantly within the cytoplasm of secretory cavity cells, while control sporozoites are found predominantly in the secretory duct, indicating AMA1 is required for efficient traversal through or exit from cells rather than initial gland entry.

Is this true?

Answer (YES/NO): NO